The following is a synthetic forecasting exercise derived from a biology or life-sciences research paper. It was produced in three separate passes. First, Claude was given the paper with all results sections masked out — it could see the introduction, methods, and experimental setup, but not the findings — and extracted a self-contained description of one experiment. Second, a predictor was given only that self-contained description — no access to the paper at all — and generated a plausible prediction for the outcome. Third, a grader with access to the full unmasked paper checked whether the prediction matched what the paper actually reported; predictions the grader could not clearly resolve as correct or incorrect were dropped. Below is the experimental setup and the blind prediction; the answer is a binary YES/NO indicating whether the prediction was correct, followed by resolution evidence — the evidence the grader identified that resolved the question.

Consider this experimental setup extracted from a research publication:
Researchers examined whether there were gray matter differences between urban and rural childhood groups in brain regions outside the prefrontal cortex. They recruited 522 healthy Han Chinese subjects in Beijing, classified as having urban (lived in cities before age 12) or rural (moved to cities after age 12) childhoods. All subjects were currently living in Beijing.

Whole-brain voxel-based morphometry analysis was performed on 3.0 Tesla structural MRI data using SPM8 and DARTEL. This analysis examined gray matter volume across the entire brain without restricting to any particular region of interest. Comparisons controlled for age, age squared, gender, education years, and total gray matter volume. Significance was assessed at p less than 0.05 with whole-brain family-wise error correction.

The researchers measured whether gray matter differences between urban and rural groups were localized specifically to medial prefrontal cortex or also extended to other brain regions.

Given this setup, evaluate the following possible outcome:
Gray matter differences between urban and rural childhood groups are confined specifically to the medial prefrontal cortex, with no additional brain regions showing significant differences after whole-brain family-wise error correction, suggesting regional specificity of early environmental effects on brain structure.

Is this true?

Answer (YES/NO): YES